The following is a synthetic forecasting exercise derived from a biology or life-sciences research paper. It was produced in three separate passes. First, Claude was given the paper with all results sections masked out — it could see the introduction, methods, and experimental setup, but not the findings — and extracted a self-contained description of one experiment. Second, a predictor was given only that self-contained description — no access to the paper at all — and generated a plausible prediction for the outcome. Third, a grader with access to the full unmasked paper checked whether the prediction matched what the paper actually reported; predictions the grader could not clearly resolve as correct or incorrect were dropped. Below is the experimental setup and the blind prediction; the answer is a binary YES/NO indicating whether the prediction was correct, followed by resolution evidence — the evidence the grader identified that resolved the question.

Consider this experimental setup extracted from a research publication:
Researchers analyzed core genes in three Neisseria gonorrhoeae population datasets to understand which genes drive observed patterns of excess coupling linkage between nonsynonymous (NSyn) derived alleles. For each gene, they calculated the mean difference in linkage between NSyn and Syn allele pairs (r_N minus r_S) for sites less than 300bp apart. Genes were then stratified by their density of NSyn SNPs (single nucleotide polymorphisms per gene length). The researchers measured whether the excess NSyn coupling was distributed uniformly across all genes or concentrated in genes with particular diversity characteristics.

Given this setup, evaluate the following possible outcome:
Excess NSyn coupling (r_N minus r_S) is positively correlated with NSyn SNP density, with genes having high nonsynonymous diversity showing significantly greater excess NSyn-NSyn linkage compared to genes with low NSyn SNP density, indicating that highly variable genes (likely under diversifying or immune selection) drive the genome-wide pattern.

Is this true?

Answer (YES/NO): YES